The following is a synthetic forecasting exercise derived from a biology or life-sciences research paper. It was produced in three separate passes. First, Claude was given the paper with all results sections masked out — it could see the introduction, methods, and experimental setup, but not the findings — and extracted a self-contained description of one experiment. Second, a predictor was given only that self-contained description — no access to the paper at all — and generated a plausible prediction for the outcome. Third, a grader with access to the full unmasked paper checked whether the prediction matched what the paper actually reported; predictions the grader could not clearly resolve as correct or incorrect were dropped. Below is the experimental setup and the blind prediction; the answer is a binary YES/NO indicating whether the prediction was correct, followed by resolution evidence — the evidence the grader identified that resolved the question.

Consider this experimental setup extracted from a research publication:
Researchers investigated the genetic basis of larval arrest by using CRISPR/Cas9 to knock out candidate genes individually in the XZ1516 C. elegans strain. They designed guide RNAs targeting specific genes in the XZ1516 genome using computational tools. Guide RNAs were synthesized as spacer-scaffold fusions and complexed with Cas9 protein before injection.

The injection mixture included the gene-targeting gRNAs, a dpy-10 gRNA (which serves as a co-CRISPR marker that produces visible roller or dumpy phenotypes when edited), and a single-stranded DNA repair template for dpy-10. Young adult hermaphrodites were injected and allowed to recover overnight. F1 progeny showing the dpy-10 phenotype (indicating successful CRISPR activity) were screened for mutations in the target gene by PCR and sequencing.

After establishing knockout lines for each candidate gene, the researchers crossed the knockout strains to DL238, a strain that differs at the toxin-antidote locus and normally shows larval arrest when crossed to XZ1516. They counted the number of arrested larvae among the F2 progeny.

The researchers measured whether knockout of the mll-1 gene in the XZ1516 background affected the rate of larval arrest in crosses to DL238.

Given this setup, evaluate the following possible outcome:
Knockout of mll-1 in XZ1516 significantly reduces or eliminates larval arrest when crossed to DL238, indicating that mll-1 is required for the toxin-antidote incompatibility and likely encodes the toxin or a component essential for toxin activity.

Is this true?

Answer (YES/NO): YES